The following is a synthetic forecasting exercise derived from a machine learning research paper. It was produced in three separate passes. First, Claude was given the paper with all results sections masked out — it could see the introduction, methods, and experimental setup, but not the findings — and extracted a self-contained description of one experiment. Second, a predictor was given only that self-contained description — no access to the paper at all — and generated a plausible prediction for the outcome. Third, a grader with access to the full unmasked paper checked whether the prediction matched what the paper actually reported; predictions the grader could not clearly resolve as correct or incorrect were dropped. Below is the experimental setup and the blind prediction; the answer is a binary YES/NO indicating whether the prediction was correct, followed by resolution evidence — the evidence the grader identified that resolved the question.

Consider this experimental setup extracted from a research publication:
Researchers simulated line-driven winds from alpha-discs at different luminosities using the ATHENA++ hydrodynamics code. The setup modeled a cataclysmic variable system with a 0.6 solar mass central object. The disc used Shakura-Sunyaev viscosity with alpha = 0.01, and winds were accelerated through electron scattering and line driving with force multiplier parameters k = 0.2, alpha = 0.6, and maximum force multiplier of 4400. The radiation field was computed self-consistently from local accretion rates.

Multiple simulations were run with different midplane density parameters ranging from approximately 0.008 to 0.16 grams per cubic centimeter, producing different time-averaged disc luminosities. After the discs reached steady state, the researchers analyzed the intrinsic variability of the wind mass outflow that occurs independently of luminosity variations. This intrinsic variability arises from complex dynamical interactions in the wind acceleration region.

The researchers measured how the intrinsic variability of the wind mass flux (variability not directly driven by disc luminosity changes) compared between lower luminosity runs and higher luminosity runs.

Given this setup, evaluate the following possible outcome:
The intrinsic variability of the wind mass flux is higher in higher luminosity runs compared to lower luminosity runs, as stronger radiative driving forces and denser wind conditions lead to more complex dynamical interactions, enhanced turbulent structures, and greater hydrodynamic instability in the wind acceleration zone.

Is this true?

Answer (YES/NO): NO